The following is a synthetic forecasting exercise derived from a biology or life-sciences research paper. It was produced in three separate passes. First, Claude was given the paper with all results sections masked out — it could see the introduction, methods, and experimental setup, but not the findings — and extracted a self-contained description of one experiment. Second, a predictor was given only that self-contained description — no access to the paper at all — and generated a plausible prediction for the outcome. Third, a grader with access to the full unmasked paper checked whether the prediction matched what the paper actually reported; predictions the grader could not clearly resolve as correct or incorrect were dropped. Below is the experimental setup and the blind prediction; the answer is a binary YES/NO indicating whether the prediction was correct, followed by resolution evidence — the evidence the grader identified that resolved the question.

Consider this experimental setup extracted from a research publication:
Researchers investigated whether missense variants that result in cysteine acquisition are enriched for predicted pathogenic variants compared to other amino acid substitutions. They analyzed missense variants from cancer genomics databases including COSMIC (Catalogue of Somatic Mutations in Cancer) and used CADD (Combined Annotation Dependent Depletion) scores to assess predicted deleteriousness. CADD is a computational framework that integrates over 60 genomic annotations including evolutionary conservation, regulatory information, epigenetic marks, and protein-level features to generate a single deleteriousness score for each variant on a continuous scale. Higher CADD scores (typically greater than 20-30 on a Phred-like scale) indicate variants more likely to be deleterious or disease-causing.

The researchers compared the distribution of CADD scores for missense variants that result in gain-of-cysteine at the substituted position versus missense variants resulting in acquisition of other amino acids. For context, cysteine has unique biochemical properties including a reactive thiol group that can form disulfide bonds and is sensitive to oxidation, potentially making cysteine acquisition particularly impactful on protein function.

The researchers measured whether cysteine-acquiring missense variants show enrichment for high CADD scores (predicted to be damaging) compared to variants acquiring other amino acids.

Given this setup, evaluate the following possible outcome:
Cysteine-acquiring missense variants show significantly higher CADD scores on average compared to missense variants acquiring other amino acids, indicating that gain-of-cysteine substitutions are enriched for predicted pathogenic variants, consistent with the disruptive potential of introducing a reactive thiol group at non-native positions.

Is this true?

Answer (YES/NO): YES